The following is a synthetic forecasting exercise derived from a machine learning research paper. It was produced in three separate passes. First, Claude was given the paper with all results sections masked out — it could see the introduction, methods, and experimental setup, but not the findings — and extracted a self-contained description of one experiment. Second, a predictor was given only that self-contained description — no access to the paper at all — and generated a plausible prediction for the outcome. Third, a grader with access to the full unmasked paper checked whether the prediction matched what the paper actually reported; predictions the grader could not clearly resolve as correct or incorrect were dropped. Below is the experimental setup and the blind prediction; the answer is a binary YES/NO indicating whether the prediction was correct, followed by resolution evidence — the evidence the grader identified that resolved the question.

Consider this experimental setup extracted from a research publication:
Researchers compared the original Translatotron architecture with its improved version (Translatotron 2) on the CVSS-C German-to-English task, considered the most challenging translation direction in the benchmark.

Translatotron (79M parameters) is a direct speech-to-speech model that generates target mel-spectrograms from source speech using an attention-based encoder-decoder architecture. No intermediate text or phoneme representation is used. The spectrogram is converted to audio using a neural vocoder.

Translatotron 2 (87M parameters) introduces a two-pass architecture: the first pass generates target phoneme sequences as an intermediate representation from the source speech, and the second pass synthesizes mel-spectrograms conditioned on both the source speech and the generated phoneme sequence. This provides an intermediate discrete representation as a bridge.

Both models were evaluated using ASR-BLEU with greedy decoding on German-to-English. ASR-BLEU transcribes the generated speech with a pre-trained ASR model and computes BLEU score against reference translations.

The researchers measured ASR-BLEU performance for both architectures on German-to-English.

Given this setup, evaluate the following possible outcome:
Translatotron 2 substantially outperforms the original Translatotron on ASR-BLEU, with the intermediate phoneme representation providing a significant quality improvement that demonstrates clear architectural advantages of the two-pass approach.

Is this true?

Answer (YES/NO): YES